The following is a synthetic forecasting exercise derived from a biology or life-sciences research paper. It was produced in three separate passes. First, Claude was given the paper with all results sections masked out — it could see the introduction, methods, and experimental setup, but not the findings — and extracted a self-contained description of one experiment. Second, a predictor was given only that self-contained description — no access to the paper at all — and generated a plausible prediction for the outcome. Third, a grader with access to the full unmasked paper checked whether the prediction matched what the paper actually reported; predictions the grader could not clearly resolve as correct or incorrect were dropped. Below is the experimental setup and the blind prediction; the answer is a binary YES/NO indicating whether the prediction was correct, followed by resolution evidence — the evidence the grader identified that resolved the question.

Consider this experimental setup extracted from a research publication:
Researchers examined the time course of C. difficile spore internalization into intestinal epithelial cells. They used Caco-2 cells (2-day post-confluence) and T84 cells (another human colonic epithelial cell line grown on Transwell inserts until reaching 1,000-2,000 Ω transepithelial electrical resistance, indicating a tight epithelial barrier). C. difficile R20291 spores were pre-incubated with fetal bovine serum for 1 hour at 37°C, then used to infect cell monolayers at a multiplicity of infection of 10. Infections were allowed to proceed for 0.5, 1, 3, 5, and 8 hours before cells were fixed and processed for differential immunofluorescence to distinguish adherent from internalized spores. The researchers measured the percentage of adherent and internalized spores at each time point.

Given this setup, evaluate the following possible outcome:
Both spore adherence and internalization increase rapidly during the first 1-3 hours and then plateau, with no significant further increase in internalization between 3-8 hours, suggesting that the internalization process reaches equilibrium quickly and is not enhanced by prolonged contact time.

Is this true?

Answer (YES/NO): NO